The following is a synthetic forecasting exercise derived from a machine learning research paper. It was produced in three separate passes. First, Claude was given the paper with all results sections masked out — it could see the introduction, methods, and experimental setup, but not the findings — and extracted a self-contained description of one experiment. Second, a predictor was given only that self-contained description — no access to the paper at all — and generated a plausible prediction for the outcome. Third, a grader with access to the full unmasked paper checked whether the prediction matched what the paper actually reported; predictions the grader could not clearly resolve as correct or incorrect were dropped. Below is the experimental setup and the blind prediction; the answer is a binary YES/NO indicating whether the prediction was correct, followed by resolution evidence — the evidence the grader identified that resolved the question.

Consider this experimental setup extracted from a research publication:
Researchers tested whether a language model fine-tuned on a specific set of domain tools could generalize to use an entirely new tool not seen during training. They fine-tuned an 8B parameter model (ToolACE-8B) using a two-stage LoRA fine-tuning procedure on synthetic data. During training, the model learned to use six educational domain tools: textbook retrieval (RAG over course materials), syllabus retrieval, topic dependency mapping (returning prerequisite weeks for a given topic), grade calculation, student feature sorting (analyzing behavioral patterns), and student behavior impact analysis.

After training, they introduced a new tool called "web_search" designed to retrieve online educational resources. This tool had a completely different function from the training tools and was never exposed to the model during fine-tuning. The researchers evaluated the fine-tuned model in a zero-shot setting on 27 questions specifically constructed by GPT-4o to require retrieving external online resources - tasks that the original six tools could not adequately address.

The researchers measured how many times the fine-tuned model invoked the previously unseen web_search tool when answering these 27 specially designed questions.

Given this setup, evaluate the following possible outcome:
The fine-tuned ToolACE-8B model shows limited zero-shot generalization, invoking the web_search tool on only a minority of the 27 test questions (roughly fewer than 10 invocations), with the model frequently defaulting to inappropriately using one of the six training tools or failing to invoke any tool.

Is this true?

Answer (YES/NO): NO